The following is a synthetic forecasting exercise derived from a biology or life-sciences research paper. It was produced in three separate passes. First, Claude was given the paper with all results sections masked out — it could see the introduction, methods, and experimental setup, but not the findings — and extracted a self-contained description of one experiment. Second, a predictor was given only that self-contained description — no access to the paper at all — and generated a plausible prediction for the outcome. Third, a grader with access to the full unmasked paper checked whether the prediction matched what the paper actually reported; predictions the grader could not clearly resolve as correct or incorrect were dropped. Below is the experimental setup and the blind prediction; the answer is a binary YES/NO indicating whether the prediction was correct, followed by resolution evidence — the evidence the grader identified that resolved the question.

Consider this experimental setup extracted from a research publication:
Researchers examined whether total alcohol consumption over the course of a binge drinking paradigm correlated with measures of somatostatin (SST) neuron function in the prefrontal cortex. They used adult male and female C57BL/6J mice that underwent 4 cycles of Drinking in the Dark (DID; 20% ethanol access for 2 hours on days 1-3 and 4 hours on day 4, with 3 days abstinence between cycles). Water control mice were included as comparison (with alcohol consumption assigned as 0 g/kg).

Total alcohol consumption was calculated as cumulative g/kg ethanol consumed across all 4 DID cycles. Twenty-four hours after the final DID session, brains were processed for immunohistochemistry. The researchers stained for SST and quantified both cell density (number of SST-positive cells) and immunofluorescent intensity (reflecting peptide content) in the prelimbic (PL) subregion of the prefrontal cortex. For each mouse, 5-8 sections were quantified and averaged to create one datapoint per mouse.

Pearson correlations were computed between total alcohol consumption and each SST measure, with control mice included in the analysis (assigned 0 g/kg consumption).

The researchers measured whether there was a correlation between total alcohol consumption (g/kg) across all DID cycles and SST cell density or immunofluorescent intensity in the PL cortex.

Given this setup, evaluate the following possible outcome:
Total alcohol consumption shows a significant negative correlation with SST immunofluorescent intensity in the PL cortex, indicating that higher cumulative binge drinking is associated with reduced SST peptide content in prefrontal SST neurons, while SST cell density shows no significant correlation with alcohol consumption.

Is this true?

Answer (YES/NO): NO